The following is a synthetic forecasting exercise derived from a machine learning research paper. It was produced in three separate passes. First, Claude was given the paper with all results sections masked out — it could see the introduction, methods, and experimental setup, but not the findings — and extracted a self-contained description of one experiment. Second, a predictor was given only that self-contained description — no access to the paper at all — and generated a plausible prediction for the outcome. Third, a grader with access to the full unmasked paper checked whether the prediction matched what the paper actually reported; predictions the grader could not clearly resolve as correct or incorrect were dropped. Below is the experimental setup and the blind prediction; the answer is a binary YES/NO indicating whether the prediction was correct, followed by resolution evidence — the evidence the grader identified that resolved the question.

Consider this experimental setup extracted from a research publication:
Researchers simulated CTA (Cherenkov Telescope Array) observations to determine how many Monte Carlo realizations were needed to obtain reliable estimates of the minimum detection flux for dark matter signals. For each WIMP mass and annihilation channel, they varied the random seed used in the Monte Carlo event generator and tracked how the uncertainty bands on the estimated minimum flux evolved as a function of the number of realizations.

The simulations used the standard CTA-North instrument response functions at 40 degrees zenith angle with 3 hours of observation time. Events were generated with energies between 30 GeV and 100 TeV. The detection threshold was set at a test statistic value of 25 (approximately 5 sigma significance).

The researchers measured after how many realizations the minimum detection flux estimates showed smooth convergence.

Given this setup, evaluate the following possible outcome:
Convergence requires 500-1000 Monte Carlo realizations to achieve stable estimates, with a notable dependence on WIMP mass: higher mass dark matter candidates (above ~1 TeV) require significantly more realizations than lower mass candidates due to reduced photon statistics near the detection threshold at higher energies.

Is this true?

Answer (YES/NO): NO